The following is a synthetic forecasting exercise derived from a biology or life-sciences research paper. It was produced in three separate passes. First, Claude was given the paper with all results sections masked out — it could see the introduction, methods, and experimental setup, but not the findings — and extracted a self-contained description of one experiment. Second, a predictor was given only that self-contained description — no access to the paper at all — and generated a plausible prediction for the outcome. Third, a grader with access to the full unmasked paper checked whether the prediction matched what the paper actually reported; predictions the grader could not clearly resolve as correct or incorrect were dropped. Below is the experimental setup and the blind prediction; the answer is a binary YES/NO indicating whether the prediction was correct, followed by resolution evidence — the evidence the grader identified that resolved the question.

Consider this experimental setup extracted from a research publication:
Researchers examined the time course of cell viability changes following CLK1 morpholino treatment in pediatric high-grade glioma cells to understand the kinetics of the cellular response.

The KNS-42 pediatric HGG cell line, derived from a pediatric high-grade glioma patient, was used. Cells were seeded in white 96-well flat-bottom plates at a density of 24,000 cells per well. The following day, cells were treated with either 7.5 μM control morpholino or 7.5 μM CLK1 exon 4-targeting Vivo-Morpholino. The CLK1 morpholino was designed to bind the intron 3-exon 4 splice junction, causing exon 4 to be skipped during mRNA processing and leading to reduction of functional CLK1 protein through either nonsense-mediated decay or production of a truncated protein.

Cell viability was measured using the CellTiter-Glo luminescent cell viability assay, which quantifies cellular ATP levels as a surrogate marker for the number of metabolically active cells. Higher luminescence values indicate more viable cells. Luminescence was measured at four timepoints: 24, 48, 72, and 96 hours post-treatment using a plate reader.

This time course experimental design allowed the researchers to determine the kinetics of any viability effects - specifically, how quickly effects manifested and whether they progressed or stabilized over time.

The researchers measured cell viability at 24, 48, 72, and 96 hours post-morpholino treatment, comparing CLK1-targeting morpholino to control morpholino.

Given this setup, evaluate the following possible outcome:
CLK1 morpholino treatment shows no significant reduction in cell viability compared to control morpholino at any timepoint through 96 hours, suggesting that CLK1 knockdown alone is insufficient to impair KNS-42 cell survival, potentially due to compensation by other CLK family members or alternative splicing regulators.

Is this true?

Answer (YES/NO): NO